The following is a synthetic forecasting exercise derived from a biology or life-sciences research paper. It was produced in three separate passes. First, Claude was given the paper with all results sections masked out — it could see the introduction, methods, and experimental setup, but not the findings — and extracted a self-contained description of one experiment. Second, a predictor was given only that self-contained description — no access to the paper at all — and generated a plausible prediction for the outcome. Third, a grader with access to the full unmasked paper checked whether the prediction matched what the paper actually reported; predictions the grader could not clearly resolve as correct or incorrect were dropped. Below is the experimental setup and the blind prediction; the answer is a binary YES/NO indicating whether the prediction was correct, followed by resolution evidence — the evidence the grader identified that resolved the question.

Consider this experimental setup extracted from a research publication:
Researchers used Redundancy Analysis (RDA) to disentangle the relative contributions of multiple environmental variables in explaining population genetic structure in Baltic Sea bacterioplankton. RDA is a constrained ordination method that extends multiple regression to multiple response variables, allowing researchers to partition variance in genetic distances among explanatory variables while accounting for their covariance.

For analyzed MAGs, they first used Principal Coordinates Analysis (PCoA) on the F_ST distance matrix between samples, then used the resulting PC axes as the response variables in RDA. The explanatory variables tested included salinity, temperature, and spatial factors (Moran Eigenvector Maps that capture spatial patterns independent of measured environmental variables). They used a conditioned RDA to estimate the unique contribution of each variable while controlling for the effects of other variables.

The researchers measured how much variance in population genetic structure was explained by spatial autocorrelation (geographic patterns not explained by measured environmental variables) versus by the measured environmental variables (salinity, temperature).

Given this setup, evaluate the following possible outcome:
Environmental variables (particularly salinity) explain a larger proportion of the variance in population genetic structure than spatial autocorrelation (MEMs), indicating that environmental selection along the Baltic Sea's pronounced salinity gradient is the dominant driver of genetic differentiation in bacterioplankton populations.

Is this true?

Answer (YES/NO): YES